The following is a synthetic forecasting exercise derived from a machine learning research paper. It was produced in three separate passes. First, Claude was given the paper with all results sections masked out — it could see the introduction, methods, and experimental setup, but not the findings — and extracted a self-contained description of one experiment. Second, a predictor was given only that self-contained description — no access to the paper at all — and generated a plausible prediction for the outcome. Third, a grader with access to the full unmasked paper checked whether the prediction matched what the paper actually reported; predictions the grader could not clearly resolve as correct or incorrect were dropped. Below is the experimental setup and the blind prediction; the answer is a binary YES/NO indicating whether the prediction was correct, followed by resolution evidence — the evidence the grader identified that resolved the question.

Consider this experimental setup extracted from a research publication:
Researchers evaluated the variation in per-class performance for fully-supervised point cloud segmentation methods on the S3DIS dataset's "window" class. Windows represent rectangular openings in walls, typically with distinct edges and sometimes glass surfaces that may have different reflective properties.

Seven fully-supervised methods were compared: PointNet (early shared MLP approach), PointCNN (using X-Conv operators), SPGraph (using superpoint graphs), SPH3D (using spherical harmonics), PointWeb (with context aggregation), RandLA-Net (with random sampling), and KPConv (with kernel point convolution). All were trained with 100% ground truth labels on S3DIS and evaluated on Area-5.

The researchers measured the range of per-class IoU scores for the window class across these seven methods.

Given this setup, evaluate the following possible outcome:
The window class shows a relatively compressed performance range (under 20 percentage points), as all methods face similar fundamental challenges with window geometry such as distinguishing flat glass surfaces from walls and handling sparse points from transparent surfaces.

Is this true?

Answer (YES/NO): NO